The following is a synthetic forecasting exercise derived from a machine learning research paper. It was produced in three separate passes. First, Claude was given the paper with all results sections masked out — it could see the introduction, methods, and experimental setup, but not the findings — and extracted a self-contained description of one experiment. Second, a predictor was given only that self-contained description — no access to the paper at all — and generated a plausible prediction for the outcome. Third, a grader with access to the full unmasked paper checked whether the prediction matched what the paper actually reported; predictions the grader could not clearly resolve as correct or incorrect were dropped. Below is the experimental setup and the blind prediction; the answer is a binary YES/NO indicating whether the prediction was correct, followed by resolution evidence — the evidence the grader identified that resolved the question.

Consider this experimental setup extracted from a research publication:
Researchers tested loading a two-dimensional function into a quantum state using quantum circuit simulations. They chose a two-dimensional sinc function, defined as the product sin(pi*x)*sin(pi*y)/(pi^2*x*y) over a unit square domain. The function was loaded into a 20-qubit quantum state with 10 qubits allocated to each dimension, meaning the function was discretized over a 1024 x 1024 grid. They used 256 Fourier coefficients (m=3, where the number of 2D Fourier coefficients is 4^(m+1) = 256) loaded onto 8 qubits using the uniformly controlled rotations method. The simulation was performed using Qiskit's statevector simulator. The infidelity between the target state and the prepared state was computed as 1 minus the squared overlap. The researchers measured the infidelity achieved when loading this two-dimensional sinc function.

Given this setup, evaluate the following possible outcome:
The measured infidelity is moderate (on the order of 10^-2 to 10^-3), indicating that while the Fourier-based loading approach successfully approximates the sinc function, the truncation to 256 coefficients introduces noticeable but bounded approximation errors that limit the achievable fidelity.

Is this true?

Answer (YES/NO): NO